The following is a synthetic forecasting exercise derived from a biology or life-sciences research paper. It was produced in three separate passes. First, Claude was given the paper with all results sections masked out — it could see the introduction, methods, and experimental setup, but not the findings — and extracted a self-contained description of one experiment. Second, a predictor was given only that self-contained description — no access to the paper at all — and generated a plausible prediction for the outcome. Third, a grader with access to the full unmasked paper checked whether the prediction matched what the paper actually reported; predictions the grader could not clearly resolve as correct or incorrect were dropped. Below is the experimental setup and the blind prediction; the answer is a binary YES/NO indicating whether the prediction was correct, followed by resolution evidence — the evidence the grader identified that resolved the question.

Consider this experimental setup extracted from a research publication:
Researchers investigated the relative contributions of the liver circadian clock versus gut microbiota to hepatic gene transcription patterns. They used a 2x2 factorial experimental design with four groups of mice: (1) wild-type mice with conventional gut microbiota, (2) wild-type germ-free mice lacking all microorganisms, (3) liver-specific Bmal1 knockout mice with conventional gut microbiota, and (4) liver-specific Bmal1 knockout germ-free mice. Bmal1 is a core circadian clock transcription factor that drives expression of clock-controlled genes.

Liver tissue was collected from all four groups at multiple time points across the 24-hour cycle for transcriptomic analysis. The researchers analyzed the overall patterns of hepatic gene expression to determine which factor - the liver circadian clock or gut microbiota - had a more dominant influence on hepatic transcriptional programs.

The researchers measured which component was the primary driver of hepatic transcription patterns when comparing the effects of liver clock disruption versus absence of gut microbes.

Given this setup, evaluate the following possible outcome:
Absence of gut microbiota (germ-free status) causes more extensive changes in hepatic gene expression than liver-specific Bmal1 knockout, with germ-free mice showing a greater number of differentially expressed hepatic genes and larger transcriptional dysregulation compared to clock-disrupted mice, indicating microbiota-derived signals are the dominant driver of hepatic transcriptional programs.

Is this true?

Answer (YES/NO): NO